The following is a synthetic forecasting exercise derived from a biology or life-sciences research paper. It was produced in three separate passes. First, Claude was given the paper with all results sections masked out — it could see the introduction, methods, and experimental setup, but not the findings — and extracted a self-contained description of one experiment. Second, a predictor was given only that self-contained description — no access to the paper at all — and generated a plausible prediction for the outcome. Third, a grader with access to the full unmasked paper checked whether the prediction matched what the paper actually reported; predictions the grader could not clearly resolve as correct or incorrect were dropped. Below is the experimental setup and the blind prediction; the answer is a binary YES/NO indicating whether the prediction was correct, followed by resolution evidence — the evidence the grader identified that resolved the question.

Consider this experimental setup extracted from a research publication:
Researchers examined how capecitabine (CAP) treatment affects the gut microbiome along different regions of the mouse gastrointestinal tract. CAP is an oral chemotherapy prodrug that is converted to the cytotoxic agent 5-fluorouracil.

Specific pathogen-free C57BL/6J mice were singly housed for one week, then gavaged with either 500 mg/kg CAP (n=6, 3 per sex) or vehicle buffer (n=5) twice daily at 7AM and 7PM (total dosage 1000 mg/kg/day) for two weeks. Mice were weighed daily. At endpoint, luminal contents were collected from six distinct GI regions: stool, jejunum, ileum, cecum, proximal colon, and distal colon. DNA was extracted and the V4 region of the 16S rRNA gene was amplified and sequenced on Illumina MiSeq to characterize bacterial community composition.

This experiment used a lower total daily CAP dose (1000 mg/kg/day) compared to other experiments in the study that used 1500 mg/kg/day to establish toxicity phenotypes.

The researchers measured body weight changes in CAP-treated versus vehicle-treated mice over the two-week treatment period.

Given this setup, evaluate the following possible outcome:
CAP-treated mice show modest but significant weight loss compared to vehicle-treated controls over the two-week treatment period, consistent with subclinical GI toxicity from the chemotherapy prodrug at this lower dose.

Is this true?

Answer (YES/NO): NO